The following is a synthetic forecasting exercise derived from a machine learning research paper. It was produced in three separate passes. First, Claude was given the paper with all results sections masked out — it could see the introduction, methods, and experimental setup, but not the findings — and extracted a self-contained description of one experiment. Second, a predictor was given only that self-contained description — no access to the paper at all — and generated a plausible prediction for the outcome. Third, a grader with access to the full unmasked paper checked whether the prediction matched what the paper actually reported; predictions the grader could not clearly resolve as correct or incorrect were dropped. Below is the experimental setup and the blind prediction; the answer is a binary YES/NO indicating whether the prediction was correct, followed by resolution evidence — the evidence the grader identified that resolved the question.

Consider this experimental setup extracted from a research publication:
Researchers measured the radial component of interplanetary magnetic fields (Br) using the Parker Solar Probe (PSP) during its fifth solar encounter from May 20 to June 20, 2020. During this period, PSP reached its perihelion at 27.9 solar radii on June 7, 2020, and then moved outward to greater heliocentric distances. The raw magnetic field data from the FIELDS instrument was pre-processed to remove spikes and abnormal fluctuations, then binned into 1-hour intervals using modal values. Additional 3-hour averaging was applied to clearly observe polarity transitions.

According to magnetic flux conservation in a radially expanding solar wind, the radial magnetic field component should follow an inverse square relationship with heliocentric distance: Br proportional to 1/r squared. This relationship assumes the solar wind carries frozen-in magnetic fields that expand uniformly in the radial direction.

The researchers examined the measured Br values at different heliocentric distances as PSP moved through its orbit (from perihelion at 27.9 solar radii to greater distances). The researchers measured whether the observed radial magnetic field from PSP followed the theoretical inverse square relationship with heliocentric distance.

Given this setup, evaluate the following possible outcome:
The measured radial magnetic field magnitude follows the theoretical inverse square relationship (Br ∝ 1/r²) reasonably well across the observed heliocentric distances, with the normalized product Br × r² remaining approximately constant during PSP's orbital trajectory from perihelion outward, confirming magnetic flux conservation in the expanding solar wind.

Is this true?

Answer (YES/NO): NO